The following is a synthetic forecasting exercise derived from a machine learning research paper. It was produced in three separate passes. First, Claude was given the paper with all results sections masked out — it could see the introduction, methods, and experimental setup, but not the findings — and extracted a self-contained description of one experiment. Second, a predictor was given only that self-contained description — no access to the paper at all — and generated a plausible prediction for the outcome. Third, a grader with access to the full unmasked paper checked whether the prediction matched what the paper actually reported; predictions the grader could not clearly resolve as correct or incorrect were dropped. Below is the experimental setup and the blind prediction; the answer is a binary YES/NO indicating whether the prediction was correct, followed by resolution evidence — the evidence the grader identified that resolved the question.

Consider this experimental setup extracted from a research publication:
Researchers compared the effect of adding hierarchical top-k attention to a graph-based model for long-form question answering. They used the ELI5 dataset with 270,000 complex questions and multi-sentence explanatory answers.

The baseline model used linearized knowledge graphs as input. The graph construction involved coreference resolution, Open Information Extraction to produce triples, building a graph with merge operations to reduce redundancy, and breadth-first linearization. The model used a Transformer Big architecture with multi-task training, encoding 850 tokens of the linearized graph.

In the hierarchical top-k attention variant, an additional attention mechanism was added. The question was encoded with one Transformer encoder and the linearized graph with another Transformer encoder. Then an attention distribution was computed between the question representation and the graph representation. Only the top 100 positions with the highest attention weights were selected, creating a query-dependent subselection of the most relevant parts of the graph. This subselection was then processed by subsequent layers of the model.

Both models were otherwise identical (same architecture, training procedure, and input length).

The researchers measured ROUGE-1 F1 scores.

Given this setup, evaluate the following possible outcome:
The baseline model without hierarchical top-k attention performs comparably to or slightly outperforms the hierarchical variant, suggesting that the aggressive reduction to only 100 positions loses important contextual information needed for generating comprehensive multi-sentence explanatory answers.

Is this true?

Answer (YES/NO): NO